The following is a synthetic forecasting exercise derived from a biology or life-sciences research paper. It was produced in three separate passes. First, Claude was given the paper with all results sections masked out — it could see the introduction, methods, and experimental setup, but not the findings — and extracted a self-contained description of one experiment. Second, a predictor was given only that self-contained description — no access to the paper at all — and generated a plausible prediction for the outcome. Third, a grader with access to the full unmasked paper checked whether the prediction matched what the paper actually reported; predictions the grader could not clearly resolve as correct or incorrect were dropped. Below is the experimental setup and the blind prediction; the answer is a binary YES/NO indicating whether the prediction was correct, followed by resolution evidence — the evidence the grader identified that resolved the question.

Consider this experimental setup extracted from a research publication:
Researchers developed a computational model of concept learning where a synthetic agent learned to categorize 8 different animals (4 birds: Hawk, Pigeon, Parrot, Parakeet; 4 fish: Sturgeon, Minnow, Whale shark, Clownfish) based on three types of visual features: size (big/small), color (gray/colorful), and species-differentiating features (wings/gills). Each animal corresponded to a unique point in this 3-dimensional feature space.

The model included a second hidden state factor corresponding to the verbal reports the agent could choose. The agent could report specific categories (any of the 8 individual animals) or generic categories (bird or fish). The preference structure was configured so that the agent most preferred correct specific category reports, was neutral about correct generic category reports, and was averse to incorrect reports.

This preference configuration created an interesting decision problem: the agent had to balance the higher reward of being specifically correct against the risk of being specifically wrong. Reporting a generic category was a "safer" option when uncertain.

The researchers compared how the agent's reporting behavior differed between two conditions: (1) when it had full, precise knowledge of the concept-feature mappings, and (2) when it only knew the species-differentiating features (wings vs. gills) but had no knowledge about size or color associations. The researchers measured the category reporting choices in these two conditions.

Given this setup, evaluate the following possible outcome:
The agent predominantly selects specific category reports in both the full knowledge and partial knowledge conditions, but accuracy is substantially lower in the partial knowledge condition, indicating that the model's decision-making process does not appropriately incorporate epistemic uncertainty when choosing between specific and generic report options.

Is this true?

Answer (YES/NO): NO